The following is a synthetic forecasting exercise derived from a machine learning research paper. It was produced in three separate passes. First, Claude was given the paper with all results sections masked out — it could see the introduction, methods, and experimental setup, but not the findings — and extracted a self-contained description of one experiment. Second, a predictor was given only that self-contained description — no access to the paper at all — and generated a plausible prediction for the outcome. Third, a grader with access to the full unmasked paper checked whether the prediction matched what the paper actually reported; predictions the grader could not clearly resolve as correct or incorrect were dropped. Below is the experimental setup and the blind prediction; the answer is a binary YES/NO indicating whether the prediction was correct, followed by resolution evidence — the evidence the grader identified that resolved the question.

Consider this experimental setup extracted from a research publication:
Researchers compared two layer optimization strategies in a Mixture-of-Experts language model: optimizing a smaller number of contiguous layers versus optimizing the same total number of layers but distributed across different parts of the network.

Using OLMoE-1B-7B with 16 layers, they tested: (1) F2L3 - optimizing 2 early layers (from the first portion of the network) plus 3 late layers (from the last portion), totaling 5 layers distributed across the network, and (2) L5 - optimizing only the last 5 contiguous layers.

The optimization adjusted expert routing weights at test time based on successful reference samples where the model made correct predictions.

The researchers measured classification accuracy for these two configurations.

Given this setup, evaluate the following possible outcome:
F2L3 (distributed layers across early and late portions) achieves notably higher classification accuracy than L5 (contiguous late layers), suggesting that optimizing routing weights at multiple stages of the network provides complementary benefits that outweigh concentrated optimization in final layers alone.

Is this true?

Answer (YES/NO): NO